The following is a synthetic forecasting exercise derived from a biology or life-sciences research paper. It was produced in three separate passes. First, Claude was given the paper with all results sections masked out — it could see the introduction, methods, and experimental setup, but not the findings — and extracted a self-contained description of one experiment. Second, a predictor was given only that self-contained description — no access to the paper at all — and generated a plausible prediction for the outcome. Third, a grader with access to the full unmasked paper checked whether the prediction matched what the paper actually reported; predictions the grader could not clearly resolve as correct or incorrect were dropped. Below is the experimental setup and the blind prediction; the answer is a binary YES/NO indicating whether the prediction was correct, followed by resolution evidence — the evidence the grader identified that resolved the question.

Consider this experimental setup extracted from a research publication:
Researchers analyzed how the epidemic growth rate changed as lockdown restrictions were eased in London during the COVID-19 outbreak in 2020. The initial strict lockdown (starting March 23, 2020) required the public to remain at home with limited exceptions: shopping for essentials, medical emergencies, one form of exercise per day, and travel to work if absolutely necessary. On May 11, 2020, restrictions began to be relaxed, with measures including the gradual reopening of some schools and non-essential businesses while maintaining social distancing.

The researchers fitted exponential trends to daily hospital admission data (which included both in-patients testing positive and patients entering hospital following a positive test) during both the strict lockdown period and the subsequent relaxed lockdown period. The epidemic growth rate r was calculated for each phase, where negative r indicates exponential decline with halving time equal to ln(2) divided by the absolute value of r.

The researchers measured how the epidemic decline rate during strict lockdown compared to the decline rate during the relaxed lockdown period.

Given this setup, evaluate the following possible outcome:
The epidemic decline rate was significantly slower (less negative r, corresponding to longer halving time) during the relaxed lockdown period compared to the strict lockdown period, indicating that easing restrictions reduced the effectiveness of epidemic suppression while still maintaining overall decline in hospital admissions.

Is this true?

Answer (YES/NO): YES